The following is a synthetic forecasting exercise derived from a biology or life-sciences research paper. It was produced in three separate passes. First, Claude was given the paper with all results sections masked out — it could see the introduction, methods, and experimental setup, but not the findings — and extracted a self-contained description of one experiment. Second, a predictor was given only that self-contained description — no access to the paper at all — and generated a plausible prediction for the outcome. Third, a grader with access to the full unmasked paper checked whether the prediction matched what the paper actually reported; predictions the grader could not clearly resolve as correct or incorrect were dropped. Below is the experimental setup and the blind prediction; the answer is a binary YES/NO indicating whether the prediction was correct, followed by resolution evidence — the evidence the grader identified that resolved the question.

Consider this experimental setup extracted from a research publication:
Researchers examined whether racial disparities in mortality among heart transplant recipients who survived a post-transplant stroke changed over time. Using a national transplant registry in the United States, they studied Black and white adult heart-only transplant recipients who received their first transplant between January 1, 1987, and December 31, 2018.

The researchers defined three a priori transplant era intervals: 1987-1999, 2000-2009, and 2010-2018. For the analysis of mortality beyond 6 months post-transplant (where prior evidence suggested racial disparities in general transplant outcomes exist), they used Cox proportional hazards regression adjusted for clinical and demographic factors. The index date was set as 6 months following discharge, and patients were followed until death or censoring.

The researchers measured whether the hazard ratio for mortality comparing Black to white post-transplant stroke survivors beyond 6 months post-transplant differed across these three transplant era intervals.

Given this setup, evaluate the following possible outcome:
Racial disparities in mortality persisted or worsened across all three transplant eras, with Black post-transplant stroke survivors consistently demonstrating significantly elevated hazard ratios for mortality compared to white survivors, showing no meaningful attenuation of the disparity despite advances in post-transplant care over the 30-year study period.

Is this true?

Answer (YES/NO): NO